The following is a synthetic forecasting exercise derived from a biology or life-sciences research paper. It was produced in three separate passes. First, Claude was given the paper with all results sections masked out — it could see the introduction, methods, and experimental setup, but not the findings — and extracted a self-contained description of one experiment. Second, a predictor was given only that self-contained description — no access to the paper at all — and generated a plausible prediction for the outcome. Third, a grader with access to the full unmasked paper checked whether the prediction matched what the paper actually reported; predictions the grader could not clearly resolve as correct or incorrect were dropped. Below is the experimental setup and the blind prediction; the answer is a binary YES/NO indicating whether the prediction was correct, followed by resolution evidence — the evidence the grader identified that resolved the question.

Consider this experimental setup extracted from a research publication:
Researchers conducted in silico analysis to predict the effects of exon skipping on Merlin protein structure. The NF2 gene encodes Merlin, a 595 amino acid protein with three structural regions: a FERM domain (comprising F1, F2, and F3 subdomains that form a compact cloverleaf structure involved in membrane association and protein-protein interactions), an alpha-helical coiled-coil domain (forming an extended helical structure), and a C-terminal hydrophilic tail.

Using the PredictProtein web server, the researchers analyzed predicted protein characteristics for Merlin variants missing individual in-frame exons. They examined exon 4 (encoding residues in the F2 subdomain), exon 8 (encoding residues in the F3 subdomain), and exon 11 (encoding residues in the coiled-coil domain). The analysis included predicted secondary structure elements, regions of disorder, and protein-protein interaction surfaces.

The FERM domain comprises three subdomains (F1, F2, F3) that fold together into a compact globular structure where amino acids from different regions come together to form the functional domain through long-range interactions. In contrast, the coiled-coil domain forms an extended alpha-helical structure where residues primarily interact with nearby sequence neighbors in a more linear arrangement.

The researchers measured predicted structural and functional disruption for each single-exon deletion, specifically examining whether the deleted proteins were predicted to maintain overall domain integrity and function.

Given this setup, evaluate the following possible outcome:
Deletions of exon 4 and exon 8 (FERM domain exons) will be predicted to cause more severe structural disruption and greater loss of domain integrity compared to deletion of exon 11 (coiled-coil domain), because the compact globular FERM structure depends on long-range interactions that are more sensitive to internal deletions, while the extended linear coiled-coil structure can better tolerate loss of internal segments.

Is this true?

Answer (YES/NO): NO